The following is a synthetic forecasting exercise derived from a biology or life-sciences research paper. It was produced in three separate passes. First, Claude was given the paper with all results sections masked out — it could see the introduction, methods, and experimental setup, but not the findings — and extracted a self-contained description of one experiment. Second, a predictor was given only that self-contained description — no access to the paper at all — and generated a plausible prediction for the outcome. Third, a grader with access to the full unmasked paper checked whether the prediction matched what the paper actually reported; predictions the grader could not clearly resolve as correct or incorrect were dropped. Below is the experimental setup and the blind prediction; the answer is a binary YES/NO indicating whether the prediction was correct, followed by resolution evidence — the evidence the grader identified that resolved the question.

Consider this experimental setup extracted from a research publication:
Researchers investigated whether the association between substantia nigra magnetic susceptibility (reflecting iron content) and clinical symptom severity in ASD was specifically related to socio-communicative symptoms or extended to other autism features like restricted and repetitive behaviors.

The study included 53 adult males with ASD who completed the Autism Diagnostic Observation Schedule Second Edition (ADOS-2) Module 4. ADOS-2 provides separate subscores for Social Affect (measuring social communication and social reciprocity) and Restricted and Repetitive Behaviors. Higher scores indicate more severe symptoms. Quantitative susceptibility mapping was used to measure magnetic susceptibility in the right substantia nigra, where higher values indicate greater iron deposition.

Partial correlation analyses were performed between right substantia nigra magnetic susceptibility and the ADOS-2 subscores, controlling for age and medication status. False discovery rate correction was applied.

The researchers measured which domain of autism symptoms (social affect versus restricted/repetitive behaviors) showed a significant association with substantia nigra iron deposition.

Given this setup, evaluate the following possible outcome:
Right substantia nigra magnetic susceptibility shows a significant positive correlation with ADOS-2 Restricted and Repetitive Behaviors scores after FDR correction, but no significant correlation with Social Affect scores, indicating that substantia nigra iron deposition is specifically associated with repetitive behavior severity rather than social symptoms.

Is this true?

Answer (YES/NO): NO